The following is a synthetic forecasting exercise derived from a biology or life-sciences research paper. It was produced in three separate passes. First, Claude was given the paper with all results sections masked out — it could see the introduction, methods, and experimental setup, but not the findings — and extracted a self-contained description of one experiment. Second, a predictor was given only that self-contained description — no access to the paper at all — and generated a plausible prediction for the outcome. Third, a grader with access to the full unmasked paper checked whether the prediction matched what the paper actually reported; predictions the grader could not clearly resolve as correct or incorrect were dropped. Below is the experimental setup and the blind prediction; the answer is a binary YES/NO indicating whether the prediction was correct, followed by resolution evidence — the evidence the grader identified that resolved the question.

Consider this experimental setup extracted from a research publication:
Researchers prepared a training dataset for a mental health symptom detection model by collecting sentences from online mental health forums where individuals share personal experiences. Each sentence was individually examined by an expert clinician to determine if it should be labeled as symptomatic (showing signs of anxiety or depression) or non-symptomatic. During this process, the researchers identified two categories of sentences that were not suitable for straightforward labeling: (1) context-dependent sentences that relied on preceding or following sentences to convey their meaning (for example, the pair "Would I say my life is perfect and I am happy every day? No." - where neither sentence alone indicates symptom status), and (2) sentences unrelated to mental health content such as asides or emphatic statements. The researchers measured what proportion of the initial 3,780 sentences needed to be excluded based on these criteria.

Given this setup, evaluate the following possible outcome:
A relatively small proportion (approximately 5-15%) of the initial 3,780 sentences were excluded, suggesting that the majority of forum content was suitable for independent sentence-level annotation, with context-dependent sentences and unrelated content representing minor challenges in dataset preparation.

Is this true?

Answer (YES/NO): NO